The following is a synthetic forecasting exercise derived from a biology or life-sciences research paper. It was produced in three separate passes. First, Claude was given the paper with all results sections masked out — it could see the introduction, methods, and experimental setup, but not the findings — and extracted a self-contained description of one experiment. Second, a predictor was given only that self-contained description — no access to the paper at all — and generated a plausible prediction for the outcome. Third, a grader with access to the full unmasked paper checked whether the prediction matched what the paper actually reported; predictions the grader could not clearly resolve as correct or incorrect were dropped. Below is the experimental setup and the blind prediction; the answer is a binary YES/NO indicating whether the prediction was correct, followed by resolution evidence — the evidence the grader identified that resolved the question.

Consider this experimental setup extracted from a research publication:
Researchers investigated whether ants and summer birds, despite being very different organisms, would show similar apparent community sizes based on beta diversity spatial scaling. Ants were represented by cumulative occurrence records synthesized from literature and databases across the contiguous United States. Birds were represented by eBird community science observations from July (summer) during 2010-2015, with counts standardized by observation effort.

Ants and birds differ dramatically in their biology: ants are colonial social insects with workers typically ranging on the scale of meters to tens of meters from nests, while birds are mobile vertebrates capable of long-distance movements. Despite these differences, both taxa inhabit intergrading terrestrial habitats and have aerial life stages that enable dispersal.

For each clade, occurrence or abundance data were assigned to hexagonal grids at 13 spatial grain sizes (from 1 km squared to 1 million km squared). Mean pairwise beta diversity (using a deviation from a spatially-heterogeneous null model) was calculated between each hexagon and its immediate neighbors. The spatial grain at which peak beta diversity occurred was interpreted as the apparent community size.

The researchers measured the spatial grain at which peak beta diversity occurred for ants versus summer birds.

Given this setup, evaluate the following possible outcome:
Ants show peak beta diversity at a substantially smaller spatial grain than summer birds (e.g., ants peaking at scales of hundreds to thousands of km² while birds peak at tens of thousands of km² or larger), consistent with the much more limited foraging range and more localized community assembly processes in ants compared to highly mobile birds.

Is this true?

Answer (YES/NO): NO